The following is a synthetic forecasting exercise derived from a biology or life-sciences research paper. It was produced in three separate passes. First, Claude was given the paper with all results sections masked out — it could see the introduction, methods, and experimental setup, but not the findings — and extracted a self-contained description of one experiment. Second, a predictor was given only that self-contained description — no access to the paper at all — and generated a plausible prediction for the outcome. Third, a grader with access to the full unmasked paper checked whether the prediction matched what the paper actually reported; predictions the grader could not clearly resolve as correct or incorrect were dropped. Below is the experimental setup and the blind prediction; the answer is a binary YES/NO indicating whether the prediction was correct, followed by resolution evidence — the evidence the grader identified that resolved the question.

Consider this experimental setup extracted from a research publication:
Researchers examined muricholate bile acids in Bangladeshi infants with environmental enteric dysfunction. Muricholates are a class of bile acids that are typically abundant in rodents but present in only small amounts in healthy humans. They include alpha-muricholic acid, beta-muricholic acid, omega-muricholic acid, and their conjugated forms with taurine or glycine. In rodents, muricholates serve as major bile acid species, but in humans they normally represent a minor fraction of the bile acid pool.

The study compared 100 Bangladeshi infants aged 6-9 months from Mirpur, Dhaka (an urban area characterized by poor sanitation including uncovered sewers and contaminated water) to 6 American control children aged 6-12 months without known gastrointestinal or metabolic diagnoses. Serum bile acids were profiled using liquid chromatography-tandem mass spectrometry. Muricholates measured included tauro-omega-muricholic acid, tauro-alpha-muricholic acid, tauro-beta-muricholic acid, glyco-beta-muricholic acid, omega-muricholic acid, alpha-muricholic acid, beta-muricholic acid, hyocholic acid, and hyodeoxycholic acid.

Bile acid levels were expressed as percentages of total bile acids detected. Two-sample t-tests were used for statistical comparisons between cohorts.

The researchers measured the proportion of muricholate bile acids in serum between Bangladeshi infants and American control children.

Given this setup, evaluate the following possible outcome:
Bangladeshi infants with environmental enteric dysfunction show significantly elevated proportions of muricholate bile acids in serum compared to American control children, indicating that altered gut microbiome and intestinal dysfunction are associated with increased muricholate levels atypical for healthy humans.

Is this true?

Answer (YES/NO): NO